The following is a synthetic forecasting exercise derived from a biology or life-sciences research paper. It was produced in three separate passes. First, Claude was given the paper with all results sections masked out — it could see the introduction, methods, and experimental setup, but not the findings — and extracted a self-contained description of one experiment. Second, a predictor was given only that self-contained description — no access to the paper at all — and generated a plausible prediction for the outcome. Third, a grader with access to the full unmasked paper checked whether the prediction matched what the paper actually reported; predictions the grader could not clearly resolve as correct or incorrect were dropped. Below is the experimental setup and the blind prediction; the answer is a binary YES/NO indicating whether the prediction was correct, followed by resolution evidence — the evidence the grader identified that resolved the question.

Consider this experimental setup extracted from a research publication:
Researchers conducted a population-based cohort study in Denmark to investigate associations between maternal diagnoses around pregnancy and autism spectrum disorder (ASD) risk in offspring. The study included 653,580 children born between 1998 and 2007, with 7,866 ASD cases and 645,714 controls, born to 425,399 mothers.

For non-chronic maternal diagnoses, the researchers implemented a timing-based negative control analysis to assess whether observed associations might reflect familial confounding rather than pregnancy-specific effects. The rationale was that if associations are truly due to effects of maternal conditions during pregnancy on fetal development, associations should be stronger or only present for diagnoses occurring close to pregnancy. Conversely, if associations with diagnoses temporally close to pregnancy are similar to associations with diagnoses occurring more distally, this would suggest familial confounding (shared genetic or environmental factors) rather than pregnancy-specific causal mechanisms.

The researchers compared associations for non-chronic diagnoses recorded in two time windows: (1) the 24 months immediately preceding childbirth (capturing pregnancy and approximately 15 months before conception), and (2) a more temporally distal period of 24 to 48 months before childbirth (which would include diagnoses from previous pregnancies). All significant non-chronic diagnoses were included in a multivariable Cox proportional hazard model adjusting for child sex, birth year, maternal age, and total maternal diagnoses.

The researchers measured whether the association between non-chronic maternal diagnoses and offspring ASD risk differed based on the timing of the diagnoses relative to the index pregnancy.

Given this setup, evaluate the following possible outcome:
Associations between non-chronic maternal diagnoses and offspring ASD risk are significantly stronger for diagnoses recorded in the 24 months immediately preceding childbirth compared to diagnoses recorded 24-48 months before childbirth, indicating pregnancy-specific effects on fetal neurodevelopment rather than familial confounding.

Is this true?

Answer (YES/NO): YES